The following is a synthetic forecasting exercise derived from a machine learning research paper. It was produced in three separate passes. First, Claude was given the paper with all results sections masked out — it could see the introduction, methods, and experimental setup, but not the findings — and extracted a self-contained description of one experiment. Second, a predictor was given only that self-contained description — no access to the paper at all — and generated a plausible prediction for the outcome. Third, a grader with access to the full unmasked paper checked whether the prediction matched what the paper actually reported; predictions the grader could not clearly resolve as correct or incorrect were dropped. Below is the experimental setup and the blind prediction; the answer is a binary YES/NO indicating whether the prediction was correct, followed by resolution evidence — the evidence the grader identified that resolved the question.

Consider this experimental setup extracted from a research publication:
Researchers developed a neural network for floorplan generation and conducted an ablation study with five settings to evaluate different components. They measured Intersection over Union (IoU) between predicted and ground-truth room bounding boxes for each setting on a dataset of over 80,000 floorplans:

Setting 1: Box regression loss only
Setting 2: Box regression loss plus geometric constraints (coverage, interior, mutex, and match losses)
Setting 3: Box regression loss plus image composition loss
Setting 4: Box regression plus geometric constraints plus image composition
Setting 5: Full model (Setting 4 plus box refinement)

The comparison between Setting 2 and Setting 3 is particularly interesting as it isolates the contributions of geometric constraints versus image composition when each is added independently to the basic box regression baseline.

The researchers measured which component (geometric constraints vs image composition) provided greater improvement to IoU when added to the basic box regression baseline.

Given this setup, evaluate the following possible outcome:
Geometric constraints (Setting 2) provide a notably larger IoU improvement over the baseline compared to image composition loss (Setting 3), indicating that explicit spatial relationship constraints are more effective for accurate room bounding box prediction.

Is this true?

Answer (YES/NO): NO